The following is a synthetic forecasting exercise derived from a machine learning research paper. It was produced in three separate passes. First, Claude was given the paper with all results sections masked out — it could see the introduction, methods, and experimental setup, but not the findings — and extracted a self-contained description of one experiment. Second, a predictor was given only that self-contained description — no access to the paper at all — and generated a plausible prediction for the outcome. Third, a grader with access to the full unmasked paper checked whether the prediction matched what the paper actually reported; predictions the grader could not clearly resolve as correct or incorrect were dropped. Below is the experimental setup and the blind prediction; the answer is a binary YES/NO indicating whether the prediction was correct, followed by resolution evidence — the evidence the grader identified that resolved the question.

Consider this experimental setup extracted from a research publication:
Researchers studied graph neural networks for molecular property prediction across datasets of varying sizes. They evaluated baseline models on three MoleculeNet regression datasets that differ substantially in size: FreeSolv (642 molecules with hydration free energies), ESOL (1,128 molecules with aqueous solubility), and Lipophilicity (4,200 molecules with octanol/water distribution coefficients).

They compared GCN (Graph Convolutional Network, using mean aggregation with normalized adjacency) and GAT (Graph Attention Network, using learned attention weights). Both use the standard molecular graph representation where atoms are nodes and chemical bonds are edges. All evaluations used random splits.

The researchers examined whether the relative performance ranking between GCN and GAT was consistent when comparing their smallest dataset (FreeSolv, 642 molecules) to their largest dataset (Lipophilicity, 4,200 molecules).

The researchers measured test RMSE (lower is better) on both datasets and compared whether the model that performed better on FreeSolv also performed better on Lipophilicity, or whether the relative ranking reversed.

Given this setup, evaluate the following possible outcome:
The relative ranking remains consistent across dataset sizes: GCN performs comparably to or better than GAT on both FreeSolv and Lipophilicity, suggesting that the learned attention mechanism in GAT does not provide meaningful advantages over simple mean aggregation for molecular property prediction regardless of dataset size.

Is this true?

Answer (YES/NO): NO